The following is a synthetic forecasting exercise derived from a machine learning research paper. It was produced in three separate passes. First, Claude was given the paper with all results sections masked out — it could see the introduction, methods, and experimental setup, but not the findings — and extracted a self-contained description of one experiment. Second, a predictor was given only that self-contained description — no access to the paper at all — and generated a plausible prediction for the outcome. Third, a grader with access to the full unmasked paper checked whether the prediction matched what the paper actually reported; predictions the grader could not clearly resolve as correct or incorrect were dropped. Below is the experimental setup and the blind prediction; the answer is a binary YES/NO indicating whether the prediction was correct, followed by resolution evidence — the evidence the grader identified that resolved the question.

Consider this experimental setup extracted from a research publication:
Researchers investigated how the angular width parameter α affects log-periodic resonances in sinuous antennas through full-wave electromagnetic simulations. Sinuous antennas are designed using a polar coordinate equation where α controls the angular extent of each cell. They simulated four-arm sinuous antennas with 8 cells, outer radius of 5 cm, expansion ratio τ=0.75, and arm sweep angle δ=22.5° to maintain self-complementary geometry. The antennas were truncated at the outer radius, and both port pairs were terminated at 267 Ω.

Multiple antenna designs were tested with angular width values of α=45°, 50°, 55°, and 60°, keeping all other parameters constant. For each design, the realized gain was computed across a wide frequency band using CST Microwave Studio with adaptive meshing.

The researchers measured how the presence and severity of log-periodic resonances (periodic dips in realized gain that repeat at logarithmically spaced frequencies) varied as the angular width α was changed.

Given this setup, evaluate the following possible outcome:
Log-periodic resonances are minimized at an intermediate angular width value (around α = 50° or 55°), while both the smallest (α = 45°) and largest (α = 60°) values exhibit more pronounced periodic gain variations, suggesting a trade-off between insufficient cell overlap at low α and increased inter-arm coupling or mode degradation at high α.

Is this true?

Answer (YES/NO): NO